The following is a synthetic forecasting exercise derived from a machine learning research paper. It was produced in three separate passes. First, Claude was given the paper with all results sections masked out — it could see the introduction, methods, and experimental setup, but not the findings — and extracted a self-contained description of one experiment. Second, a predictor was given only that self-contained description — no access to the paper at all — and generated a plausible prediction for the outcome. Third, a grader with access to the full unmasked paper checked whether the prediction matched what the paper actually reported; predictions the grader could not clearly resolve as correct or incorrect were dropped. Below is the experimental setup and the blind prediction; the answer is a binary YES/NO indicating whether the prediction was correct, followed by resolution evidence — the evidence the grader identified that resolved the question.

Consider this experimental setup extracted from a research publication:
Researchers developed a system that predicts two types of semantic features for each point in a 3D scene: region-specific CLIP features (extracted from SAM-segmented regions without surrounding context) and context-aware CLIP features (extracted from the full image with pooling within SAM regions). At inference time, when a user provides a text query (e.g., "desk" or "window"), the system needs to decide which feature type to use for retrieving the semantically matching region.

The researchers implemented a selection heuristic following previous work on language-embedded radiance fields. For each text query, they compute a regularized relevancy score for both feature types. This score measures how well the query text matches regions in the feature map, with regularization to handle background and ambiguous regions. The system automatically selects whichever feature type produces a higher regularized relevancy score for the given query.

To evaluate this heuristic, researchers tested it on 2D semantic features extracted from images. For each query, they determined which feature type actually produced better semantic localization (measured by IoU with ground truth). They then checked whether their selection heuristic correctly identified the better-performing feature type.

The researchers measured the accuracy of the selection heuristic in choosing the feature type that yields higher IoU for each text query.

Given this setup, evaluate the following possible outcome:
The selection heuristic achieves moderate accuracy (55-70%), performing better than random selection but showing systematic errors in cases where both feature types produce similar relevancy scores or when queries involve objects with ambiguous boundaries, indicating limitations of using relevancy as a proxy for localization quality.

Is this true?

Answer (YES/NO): YES